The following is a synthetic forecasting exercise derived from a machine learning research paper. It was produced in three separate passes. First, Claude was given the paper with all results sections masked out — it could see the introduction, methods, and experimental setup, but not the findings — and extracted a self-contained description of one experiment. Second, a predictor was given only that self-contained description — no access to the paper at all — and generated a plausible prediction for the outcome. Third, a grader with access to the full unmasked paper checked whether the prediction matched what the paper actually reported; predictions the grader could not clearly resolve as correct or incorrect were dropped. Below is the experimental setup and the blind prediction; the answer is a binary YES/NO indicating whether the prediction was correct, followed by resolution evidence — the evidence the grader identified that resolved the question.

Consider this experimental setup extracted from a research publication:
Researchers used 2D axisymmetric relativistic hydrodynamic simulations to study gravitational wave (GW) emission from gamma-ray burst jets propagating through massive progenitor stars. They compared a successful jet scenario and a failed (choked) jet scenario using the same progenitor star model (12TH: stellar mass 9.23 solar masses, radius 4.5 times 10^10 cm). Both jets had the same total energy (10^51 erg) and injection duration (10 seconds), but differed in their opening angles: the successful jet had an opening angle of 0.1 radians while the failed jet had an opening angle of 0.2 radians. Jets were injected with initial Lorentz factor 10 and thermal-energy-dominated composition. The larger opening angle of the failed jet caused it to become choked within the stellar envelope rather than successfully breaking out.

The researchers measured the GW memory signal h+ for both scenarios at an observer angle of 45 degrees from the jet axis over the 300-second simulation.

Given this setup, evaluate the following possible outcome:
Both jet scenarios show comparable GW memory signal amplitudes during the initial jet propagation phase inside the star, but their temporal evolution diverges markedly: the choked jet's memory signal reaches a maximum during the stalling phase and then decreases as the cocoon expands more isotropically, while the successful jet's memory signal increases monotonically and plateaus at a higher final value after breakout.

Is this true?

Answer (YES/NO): NO